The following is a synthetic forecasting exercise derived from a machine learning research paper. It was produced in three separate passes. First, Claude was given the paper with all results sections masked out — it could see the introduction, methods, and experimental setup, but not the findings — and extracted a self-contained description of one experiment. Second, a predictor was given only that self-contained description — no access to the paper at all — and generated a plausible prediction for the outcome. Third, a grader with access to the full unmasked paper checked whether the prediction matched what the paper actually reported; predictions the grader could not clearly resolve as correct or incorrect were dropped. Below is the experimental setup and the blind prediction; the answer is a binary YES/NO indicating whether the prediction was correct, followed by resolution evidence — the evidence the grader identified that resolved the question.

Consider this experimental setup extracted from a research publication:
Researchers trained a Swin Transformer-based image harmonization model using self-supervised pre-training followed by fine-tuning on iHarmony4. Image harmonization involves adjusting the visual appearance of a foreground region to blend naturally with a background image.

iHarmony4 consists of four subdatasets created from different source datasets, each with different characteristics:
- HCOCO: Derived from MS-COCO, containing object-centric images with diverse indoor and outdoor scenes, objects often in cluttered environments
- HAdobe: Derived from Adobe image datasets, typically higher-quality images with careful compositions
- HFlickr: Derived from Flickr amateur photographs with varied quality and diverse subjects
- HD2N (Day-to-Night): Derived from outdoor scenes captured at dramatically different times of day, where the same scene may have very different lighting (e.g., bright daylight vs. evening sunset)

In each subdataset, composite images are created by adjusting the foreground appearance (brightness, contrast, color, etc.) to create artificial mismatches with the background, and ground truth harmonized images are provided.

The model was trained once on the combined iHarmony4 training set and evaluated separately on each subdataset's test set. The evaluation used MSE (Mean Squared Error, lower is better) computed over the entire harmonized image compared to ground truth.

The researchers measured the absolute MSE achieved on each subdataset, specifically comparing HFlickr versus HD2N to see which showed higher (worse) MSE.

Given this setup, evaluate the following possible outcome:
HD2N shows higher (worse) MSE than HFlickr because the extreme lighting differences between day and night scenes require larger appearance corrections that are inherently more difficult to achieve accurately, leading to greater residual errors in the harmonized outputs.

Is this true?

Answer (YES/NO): YES